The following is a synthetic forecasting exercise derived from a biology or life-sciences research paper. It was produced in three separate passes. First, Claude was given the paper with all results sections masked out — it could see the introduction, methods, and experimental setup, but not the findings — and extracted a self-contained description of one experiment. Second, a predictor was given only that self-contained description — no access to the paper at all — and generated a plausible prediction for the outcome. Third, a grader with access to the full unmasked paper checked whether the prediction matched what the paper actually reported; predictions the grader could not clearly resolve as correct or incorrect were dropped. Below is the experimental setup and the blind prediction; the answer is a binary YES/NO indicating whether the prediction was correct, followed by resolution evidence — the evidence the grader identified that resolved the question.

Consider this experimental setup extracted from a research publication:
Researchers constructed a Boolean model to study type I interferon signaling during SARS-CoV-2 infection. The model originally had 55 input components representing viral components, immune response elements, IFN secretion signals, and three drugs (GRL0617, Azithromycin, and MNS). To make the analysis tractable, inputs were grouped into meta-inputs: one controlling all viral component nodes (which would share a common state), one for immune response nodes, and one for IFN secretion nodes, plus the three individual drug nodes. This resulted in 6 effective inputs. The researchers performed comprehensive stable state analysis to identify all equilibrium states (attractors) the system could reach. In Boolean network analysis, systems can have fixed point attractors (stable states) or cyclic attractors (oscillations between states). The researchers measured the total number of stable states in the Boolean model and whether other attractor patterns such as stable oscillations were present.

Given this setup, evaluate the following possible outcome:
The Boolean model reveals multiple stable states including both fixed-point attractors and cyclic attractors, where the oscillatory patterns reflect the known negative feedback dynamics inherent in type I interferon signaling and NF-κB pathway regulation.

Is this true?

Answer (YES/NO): NO